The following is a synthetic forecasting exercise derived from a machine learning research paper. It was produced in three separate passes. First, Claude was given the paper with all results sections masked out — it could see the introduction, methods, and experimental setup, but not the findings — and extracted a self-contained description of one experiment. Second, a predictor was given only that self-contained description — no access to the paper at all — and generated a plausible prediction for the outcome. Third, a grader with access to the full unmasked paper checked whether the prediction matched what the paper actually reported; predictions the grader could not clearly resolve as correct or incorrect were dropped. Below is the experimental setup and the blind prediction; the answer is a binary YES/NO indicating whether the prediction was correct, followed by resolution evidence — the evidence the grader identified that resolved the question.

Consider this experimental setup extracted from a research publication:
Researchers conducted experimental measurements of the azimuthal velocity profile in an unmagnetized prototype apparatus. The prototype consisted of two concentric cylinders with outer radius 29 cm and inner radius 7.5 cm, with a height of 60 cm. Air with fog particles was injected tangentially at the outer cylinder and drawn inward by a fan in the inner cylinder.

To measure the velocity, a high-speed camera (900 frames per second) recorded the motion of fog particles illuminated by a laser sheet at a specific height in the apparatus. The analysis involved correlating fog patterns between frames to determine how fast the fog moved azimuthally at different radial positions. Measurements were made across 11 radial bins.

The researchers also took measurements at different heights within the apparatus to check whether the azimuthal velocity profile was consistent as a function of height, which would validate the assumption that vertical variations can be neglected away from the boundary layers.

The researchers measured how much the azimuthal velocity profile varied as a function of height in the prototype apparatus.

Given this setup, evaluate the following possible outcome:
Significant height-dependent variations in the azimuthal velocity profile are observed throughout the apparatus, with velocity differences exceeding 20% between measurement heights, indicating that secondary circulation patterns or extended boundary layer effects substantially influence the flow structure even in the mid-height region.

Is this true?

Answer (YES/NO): NO